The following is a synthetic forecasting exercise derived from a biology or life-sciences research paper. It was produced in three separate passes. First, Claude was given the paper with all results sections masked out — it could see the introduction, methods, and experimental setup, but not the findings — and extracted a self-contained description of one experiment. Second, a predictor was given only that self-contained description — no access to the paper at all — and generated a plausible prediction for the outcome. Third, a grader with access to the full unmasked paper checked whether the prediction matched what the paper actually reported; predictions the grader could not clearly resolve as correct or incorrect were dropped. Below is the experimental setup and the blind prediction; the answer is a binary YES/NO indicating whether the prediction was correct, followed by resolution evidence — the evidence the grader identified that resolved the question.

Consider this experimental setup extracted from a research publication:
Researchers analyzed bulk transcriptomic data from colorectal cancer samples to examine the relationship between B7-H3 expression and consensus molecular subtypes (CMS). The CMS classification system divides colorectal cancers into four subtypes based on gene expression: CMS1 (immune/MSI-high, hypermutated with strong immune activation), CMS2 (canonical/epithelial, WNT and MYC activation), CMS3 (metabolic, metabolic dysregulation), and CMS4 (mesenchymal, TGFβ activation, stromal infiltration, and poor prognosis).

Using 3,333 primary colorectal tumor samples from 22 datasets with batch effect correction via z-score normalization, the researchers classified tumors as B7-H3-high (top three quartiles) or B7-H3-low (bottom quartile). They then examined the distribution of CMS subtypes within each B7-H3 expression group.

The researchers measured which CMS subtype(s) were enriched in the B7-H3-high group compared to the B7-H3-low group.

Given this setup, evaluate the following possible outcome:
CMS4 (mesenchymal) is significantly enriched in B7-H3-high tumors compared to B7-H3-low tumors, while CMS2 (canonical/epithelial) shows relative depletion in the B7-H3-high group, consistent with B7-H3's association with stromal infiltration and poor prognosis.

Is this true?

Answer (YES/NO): YES